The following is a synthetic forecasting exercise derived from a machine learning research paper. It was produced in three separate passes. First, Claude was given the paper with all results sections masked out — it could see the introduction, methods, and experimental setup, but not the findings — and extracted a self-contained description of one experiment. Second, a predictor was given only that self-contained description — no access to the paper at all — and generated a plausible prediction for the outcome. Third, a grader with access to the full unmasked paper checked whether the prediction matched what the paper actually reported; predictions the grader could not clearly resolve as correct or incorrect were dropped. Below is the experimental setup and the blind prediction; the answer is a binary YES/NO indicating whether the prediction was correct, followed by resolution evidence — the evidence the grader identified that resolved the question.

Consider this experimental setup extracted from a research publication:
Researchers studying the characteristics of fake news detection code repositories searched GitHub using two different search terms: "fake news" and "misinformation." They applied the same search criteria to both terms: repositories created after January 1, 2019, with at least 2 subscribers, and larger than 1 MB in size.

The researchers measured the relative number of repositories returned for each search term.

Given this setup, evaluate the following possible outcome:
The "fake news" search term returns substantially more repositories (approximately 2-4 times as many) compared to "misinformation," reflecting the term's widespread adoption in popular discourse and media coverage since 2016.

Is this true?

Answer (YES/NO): NO